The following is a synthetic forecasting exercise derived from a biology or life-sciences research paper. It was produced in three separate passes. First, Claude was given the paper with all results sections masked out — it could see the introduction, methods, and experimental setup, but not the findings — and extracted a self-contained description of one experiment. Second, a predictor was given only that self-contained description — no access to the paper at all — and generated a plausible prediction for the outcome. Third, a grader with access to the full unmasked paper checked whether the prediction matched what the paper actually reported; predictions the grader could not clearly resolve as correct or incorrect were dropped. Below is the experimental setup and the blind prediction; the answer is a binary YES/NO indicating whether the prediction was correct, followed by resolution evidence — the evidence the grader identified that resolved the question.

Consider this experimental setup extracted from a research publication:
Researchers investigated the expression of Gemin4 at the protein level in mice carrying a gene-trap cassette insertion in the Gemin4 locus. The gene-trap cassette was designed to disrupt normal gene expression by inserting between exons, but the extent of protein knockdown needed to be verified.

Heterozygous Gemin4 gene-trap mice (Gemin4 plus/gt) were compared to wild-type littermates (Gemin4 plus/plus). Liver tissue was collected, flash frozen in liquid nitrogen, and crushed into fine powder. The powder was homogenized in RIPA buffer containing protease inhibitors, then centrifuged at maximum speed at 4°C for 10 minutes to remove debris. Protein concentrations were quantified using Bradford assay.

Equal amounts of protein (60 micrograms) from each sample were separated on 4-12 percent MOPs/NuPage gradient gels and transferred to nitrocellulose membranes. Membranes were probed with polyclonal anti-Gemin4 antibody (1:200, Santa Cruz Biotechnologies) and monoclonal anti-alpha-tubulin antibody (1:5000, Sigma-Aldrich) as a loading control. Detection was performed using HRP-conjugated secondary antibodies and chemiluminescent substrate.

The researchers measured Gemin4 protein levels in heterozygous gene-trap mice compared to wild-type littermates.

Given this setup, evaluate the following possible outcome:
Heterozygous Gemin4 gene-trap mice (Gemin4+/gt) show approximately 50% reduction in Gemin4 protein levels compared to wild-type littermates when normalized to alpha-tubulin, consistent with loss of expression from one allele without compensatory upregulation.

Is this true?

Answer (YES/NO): NO